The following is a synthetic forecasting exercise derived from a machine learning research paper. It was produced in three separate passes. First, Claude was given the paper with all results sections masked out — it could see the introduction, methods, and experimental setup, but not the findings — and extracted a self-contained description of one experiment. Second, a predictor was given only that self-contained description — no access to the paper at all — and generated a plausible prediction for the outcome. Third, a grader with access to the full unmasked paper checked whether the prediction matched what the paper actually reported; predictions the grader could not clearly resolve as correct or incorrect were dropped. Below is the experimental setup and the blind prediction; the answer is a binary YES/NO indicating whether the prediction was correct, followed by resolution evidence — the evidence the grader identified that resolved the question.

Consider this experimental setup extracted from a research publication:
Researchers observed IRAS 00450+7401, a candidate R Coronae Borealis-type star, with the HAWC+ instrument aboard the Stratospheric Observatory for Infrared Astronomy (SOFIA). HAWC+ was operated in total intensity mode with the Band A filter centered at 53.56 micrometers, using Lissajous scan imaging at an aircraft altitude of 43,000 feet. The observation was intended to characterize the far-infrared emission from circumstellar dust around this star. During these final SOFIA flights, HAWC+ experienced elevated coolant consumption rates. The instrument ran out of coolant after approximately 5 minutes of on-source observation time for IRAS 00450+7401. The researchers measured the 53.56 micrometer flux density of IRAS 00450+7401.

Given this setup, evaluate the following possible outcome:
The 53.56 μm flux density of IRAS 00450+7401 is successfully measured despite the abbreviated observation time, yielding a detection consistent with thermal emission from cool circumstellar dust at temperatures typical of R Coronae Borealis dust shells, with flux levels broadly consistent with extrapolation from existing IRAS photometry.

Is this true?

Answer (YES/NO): NO